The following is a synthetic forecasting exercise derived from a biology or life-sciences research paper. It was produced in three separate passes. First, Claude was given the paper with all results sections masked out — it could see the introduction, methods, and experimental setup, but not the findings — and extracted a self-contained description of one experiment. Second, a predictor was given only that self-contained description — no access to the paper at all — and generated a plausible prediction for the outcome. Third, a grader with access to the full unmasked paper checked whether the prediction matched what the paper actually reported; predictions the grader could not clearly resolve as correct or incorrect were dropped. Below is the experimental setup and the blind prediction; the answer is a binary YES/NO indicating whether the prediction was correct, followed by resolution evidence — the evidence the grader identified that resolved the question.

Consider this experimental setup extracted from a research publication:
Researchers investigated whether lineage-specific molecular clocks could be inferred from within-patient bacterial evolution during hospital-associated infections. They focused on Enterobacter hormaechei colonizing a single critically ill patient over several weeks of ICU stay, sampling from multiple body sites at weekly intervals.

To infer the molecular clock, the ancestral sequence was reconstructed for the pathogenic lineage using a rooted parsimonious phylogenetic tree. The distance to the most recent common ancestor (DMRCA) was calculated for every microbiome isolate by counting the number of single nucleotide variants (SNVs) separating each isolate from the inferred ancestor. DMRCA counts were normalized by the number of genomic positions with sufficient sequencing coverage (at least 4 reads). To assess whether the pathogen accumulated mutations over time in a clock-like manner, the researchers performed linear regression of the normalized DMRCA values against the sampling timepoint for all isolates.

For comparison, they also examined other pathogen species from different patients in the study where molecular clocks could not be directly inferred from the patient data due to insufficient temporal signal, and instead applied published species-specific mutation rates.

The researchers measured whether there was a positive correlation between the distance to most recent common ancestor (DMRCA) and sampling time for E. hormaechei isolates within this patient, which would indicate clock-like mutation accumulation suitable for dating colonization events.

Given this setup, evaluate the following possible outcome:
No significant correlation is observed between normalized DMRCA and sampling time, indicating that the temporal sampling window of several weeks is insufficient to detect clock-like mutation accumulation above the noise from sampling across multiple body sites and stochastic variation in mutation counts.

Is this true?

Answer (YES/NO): NO